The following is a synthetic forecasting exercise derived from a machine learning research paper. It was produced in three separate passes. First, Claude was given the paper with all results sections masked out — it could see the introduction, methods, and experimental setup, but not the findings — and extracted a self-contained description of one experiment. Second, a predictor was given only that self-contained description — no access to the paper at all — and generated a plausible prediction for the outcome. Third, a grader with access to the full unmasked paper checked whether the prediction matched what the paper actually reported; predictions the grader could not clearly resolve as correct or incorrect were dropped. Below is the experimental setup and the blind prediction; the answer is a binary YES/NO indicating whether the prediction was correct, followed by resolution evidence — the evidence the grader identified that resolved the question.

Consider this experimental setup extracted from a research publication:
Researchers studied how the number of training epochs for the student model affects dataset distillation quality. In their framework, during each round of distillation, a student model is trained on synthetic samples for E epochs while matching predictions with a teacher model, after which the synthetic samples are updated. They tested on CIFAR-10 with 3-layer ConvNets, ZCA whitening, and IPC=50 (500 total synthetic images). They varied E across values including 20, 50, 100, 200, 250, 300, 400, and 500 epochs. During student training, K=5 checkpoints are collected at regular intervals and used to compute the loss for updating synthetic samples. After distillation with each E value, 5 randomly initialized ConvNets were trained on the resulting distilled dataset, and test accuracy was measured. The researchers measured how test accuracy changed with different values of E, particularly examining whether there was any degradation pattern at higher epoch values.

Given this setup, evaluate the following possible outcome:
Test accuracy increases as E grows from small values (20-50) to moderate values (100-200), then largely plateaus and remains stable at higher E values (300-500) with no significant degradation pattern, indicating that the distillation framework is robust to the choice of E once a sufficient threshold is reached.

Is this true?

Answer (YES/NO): NO